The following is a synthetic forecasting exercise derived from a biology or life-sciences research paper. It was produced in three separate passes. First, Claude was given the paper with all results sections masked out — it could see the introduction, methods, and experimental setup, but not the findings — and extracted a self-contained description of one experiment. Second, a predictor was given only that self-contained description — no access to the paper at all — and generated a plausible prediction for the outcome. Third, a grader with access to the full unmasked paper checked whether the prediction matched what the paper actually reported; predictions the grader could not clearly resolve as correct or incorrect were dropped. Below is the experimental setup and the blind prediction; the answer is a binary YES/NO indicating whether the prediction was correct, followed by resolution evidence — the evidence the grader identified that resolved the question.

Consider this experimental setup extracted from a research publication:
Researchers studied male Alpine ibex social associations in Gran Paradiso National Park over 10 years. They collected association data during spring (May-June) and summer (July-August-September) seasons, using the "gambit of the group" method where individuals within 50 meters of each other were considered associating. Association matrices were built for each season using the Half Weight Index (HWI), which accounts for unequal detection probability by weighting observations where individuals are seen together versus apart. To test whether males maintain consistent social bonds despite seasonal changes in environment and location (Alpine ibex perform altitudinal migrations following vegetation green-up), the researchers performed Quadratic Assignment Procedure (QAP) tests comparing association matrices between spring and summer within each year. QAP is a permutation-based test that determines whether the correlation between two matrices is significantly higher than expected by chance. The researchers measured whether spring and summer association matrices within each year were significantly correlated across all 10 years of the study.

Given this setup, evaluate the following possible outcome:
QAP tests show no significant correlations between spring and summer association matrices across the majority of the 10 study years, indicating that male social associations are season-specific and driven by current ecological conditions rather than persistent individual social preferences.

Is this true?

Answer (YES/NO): NO